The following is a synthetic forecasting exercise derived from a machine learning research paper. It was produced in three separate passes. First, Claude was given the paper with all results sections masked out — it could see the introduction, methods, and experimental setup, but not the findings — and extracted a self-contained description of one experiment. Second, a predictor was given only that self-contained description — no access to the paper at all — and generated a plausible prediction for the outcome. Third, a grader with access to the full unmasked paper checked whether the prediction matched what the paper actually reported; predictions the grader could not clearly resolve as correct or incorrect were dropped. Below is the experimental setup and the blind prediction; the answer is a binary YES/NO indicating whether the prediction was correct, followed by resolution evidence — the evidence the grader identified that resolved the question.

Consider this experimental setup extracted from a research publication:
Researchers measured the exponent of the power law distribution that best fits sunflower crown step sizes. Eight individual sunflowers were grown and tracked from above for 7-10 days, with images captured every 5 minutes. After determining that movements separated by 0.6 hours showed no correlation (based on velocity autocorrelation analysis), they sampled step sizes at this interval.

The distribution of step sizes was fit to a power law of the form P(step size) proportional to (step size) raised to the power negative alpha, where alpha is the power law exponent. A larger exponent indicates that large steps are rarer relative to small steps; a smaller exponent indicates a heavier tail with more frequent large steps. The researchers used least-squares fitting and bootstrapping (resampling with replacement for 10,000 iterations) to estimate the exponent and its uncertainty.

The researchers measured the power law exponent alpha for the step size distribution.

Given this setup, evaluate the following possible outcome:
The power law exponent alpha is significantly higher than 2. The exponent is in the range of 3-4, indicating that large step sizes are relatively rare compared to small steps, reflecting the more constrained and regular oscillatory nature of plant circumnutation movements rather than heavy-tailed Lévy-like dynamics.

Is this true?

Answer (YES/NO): NO